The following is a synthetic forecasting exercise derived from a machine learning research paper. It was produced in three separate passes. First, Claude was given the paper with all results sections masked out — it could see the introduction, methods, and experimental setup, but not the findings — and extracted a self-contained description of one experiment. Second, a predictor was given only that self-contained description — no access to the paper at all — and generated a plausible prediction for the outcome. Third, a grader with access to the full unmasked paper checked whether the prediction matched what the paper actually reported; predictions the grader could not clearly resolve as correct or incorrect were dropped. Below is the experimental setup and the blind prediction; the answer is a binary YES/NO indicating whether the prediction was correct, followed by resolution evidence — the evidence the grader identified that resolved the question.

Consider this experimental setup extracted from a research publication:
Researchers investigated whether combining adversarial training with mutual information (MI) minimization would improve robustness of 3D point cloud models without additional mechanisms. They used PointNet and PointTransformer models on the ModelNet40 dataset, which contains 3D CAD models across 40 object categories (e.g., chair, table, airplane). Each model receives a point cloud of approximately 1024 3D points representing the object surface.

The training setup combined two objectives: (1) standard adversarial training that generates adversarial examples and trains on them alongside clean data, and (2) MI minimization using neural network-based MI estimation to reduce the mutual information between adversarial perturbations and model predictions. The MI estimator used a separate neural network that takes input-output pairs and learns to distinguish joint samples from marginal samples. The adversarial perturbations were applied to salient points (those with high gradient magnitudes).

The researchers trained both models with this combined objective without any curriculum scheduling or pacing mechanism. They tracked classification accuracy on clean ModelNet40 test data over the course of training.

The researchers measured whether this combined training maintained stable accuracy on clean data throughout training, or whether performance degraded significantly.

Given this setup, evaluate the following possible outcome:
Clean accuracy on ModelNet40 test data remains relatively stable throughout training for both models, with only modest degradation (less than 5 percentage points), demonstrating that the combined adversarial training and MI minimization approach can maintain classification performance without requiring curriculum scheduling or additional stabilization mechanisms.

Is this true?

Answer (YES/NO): NO